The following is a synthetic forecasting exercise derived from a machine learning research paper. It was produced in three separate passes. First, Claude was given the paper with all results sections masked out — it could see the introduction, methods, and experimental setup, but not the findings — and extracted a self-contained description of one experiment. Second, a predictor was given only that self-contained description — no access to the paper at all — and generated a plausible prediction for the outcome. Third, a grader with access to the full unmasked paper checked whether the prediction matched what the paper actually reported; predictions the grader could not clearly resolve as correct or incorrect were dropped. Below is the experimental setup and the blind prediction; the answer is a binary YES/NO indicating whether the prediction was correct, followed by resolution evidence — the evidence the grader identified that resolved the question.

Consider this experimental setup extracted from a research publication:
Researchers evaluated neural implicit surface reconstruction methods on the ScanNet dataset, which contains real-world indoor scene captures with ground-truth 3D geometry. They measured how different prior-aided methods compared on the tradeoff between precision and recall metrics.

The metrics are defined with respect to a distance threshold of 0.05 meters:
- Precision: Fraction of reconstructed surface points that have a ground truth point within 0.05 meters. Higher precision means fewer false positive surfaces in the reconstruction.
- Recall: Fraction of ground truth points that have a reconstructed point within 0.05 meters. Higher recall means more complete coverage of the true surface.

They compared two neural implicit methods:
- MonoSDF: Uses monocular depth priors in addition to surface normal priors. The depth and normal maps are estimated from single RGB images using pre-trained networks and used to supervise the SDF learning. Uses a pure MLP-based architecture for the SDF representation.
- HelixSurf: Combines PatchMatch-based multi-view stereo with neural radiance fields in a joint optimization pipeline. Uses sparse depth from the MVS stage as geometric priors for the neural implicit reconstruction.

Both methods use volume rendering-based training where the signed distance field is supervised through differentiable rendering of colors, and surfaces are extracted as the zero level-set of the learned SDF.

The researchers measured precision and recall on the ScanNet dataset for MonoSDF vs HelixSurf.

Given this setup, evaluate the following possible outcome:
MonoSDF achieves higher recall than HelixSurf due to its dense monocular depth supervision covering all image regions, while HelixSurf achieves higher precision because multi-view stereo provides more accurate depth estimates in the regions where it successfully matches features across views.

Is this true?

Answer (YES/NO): NO